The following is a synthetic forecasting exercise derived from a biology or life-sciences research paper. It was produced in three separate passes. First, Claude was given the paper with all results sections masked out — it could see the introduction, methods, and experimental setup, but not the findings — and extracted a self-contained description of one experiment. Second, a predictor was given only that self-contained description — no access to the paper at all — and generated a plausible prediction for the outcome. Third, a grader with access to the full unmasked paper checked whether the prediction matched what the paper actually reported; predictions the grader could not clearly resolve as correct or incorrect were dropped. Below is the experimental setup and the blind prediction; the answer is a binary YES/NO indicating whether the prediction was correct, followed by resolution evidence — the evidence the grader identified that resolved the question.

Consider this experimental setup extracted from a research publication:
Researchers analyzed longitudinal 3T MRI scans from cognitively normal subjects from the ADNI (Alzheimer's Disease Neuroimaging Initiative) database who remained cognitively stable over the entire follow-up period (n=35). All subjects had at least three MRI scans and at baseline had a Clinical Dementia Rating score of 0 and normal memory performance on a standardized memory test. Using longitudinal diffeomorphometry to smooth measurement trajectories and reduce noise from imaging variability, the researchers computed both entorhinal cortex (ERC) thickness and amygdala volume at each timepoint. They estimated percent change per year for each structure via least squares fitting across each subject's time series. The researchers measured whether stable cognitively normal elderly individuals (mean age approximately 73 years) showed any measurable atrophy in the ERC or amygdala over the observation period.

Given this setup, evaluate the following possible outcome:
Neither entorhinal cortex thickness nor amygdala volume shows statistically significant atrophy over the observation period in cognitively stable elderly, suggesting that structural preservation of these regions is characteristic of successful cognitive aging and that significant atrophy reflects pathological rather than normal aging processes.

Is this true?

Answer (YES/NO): NO